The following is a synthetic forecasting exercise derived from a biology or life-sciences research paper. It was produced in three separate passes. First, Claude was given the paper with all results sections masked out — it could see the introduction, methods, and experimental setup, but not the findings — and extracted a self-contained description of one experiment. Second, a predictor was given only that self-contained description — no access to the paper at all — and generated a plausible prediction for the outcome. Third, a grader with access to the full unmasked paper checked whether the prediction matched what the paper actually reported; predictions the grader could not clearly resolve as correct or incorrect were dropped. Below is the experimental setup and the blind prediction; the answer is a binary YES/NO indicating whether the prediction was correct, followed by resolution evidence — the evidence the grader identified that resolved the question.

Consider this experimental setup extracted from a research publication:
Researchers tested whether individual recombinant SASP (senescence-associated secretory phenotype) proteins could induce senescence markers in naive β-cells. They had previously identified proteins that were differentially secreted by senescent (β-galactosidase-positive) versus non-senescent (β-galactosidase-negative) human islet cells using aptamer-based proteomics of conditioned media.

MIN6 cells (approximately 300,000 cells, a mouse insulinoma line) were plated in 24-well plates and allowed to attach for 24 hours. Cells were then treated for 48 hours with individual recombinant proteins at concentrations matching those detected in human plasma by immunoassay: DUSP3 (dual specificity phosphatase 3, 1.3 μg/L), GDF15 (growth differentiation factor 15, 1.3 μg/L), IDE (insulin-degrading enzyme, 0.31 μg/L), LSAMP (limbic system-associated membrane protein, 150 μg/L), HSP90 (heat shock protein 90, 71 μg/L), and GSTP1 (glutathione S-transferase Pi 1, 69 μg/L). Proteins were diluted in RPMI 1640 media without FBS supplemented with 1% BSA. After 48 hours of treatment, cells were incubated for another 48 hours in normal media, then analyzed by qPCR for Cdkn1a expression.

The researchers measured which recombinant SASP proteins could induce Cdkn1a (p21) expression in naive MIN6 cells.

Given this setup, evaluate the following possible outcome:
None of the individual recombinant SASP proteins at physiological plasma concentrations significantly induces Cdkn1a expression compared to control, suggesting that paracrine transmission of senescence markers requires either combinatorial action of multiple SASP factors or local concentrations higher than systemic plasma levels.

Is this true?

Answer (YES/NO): NO